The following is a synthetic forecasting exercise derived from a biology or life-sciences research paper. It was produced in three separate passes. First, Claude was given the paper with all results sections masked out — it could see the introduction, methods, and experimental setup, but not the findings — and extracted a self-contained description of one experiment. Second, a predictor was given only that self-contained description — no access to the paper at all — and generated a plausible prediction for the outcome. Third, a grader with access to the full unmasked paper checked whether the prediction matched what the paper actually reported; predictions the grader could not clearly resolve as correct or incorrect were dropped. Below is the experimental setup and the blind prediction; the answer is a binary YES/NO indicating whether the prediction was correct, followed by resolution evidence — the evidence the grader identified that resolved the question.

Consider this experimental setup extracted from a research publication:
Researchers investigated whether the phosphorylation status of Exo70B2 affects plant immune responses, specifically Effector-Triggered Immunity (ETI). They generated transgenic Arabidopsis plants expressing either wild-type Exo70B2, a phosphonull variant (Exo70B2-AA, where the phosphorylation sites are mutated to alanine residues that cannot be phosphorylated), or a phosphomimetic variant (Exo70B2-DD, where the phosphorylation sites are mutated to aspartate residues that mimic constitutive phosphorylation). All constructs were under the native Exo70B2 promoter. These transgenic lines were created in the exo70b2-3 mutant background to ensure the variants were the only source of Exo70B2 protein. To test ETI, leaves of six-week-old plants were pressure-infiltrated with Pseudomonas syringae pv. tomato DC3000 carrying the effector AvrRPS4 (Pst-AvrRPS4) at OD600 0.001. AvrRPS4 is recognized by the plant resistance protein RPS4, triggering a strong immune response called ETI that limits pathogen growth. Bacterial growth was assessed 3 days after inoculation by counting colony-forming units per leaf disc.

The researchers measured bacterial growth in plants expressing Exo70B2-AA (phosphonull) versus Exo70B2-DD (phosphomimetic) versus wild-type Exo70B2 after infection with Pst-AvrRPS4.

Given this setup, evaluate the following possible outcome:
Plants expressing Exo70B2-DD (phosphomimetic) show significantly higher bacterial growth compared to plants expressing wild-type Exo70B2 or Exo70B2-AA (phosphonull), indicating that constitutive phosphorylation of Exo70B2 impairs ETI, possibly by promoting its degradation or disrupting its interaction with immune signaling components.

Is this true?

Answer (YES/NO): NO